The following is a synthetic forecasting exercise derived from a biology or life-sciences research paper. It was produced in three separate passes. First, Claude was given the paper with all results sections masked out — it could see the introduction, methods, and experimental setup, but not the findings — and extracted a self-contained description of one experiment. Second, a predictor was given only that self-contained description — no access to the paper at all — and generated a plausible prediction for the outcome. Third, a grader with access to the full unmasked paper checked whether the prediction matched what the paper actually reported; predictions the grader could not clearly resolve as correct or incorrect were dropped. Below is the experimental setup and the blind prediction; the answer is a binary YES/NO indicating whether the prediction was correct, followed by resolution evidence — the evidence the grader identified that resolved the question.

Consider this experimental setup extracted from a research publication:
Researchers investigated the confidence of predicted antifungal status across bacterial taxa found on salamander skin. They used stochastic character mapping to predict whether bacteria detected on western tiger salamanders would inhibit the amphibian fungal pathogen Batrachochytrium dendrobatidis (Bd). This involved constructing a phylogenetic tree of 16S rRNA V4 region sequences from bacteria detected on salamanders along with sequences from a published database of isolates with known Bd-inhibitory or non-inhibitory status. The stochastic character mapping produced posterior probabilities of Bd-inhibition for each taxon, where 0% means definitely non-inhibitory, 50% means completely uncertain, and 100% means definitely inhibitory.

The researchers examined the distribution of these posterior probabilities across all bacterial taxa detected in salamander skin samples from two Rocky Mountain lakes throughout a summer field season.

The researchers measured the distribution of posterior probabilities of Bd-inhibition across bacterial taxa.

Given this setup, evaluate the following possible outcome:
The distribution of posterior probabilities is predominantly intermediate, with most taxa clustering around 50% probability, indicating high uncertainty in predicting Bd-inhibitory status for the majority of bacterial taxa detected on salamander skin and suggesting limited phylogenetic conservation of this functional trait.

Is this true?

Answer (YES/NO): YES